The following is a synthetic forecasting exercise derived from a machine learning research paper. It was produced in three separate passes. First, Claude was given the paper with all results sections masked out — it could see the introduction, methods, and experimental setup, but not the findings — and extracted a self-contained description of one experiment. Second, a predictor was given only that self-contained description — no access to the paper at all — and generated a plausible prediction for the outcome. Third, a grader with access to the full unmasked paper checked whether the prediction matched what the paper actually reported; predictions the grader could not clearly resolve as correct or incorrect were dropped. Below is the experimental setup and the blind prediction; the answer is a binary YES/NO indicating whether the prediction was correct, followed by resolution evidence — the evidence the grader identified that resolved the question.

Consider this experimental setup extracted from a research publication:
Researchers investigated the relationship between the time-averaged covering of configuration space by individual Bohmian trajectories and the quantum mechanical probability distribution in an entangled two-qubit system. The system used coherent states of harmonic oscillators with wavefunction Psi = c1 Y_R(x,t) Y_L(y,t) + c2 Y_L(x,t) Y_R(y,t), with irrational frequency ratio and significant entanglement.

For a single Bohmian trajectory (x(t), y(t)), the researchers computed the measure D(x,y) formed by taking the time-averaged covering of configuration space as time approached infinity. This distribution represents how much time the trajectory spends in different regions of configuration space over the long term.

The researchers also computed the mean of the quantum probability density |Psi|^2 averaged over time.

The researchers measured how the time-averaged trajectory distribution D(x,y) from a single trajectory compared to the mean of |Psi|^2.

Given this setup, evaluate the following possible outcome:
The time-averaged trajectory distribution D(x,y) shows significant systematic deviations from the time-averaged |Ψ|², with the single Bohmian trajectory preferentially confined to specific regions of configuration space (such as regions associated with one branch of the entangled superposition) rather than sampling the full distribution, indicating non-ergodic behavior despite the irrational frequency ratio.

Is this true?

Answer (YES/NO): NO